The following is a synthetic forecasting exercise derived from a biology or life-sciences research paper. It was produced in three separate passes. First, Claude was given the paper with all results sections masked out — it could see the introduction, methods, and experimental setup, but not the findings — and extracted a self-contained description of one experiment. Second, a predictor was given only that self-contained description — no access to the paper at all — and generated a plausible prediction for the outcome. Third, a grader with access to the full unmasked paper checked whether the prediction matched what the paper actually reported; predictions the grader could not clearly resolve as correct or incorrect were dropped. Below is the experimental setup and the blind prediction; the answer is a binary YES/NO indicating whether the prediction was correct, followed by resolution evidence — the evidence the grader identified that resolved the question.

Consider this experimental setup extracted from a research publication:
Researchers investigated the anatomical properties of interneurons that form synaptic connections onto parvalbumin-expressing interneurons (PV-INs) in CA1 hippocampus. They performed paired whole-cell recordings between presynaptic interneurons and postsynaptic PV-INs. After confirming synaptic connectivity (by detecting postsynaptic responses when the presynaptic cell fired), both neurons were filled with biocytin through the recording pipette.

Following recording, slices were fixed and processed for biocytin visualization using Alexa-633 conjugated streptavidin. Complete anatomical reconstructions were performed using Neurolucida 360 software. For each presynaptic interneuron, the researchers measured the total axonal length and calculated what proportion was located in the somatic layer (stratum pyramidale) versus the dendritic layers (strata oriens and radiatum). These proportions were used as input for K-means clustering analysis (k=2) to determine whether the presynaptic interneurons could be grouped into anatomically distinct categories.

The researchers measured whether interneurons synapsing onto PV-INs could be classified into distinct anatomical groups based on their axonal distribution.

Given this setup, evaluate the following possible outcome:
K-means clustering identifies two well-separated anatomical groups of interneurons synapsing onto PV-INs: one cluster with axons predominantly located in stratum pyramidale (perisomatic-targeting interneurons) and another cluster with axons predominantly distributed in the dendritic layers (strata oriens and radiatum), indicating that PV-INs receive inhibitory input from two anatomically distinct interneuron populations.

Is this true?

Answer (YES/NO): YES